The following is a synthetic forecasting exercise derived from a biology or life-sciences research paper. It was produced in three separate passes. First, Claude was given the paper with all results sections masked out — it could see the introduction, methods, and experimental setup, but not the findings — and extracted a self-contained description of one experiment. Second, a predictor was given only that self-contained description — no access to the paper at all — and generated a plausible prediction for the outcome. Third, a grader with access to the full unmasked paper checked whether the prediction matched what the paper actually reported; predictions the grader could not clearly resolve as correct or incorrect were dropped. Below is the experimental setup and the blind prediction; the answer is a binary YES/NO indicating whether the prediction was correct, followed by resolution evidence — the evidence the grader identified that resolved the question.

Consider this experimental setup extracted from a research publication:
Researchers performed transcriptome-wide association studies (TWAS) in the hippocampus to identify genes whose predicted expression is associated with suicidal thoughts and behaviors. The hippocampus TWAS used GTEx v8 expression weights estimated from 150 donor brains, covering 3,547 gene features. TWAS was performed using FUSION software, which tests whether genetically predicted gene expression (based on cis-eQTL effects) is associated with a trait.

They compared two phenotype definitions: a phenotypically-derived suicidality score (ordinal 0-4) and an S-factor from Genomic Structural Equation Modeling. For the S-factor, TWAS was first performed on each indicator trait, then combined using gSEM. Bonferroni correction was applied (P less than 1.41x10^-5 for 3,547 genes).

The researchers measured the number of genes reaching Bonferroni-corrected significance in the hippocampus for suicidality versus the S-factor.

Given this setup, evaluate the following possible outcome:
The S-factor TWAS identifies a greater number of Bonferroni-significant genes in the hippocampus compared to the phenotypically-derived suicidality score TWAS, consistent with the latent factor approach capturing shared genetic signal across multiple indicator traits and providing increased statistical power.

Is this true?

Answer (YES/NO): NO